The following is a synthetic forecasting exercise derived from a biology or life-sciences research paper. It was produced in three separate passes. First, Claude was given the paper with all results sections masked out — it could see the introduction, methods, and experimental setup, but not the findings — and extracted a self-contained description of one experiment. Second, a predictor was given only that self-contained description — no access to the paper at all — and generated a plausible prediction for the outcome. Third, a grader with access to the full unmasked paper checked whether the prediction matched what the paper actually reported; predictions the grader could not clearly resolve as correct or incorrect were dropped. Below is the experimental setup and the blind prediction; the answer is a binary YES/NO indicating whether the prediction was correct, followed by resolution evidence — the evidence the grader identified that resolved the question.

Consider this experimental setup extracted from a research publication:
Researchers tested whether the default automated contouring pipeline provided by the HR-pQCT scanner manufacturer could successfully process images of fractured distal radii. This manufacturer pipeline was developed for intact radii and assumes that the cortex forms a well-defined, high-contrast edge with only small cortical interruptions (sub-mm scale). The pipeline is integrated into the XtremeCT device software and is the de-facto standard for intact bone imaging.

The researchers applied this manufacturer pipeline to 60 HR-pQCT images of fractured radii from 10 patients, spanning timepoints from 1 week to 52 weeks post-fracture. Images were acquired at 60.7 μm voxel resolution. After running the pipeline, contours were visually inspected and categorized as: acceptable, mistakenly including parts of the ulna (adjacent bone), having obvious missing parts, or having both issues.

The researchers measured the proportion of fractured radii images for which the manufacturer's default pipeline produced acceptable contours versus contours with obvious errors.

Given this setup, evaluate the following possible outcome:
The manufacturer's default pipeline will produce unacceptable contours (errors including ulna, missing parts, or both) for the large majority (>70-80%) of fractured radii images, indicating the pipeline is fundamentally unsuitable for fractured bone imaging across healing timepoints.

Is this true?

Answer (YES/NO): NO